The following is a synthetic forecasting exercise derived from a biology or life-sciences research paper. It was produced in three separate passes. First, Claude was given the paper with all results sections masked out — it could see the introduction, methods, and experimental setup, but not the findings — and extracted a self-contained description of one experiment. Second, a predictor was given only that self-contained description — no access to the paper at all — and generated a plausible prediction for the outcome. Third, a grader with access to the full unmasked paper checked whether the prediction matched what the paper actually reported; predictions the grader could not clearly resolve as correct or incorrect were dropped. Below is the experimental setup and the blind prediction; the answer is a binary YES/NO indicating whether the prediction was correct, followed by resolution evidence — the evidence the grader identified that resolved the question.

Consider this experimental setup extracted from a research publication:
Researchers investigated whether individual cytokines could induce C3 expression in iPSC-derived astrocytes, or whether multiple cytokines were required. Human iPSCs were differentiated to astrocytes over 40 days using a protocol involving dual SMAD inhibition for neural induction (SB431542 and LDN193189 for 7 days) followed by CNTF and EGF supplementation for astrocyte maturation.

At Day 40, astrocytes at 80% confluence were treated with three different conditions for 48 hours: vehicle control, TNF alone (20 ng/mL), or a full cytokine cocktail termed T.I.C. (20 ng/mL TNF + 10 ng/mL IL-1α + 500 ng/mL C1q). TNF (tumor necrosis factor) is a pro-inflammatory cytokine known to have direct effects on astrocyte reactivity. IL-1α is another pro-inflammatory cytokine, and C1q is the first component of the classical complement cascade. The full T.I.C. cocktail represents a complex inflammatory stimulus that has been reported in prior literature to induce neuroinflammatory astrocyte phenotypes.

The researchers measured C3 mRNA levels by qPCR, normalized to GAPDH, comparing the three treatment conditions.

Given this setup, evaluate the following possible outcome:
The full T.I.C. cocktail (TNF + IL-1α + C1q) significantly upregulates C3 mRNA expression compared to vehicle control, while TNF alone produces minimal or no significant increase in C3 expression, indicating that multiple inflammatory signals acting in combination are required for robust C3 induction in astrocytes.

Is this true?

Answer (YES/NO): NO